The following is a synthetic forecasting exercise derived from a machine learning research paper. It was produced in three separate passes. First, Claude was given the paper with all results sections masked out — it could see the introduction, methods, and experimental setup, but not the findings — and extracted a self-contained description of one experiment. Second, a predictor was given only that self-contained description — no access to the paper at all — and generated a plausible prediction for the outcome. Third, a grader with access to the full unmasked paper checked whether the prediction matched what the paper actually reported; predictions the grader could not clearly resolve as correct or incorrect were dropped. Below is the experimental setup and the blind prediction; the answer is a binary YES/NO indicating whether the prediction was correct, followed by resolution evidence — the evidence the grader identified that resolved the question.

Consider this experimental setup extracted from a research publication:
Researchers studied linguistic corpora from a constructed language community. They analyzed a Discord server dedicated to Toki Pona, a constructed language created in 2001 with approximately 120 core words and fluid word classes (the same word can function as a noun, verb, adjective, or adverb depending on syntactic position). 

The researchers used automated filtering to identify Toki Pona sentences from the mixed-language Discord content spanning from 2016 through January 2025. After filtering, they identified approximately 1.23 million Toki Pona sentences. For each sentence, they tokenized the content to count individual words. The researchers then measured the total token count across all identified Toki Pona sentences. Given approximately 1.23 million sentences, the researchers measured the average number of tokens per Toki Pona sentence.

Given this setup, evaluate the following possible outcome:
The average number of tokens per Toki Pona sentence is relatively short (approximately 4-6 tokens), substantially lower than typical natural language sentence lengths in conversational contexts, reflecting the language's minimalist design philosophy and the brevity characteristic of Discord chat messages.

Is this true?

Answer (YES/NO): YES